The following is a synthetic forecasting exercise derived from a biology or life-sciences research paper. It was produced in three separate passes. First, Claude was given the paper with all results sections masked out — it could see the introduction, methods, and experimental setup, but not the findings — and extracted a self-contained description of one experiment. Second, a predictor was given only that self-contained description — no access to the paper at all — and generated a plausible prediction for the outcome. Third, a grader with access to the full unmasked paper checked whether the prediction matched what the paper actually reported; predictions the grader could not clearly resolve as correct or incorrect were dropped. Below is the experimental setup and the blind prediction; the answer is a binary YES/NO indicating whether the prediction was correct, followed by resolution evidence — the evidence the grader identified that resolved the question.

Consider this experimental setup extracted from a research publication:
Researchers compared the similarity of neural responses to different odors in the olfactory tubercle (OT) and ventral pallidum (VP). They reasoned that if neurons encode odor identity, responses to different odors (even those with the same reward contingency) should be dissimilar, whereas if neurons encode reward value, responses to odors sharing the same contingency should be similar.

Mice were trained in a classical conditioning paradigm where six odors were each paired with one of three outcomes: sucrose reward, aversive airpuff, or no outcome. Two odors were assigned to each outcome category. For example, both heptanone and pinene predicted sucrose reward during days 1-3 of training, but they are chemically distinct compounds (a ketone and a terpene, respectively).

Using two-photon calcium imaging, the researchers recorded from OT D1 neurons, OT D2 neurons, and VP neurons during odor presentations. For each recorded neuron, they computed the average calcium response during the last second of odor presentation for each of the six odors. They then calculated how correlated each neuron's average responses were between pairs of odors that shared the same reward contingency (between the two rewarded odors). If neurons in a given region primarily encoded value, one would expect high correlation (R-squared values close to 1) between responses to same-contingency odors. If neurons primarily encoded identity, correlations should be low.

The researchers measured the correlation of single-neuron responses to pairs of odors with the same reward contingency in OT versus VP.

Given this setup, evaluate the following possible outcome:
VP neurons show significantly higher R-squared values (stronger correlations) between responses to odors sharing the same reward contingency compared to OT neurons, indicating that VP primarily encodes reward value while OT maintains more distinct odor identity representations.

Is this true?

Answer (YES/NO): YES